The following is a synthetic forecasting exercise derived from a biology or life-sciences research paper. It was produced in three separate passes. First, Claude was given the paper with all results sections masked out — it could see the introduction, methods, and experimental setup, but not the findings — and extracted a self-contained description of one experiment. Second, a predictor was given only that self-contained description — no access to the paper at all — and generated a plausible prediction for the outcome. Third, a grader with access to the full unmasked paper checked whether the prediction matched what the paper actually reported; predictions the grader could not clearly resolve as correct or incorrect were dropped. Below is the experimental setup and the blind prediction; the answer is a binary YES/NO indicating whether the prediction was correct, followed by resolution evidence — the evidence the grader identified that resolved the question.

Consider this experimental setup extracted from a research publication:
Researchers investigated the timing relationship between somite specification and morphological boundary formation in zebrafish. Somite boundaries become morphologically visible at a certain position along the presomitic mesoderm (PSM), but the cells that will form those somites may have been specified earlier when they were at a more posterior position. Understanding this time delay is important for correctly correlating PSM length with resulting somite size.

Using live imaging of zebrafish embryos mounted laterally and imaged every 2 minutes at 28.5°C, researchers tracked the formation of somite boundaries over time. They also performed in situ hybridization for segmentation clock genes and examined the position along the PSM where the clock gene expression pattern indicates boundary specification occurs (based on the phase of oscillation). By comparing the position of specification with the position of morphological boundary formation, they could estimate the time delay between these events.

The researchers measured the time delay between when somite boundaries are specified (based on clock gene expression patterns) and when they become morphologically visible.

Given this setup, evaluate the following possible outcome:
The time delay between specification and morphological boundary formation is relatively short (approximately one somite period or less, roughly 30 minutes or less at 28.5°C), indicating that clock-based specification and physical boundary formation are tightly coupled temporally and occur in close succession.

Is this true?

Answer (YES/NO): NO